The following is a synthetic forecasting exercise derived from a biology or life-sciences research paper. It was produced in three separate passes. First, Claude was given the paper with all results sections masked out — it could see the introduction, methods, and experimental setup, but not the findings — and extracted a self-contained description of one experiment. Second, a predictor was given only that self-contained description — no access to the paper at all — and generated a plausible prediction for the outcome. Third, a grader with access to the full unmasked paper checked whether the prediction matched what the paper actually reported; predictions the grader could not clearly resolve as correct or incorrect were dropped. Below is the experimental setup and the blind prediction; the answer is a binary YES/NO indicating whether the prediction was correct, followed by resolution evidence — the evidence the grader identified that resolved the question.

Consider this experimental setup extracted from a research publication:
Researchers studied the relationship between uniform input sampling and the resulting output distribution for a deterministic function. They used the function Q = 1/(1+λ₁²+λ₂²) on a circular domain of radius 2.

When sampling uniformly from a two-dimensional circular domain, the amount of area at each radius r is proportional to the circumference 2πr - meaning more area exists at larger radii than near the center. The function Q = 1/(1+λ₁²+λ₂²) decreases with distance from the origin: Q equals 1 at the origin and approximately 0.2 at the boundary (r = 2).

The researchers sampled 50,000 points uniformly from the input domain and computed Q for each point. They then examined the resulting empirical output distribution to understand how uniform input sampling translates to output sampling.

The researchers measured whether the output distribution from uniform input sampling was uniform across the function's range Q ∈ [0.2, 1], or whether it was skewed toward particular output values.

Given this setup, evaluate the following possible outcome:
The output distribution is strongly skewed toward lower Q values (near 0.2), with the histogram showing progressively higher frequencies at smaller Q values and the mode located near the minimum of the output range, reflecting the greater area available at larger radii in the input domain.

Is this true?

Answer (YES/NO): YES